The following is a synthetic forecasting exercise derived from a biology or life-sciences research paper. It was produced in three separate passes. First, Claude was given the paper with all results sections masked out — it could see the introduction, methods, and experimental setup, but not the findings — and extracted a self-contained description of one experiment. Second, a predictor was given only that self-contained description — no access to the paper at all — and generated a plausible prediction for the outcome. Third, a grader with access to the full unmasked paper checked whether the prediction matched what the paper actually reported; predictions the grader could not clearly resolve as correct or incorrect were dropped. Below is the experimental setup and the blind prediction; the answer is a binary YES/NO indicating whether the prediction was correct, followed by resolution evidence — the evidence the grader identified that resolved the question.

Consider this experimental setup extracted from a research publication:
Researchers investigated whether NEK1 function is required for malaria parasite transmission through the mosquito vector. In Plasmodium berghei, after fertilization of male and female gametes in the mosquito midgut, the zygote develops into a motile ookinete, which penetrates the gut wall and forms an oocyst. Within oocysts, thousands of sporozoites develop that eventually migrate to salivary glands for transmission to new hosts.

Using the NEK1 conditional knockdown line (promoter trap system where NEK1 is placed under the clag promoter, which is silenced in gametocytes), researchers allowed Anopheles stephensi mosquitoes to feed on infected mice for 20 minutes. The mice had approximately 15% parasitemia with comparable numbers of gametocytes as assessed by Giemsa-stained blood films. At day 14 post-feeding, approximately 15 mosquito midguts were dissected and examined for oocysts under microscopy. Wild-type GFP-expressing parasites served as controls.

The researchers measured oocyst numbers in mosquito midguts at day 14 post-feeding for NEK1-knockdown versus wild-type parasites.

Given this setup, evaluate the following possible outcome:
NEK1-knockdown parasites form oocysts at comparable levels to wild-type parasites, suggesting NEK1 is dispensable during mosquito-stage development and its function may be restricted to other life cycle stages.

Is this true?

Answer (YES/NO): NO